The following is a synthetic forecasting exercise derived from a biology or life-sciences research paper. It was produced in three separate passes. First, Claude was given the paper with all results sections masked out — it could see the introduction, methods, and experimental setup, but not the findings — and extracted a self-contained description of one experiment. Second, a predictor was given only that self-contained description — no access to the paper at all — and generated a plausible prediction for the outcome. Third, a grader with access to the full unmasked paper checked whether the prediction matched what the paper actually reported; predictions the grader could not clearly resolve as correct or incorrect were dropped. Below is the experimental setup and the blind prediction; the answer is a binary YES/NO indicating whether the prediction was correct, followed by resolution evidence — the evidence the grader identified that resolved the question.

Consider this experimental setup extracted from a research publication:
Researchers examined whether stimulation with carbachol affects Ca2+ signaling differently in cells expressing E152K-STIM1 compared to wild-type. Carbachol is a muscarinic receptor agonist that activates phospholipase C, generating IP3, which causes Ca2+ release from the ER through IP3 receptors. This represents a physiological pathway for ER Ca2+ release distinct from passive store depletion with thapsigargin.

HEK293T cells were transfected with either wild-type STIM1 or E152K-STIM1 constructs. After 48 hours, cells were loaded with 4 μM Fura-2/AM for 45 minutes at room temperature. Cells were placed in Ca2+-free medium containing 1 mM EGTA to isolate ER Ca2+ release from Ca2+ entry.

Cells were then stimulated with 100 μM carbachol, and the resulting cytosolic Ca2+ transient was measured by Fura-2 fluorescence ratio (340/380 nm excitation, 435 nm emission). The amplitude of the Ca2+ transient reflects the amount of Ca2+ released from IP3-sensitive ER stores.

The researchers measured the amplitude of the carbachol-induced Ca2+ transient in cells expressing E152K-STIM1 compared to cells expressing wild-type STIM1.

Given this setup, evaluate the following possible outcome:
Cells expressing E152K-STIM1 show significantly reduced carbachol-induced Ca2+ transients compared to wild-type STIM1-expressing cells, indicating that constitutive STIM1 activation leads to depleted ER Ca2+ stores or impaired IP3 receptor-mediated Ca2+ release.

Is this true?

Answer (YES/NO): NO